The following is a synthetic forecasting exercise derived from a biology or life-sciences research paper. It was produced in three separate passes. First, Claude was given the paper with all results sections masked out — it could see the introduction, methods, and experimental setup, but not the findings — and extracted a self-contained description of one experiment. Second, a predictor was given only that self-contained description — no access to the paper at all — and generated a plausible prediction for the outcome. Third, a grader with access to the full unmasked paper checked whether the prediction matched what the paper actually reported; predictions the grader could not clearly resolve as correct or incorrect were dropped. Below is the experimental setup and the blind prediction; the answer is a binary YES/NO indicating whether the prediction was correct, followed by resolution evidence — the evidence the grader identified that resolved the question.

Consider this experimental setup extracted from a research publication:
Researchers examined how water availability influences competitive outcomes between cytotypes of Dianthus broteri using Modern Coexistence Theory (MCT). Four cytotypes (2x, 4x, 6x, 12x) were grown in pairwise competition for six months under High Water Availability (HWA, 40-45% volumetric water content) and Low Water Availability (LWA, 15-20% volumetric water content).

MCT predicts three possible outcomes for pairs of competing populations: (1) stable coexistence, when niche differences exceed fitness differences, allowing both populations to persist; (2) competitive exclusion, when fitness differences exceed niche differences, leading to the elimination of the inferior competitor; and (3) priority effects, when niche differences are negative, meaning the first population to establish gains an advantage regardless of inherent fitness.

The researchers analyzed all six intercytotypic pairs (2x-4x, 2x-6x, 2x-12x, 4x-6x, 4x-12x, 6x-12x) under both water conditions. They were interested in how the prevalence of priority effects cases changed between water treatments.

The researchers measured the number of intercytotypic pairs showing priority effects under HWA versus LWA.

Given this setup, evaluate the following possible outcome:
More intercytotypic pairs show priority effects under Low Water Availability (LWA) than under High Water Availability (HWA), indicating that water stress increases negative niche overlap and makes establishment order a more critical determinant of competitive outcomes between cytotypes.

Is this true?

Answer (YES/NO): YES